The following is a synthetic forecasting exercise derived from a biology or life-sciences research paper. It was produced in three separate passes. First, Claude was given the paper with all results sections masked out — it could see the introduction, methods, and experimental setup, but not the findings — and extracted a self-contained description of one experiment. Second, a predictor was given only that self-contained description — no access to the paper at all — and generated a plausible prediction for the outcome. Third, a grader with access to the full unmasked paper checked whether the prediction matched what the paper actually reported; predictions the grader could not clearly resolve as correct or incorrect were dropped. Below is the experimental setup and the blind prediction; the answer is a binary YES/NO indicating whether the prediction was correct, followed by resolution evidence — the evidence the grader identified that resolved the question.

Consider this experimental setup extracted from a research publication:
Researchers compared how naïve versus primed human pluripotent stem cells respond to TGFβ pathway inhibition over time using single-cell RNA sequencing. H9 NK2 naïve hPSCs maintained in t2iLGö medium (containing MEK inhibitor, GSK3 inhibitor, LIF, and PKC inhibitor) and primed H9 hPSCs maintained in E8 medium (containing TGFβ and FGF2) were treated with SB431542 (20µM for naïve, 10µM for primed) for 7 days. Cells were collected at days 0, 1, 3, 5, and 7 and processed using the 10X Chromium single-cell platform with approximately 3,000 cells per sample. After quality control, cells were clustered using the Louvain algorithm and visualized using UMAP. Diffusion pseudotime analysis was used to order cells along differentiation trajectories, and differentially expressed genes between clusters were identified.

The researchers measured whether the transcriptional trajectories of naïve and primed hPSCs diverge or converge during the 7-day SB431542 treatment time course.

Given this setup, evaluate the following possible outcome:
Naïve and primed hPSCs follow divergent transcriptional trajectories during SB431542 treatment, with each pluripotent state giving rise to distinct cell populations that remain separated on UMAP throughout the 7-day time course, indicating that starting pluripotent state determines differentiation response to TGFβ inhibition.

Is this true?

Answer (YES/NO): YES